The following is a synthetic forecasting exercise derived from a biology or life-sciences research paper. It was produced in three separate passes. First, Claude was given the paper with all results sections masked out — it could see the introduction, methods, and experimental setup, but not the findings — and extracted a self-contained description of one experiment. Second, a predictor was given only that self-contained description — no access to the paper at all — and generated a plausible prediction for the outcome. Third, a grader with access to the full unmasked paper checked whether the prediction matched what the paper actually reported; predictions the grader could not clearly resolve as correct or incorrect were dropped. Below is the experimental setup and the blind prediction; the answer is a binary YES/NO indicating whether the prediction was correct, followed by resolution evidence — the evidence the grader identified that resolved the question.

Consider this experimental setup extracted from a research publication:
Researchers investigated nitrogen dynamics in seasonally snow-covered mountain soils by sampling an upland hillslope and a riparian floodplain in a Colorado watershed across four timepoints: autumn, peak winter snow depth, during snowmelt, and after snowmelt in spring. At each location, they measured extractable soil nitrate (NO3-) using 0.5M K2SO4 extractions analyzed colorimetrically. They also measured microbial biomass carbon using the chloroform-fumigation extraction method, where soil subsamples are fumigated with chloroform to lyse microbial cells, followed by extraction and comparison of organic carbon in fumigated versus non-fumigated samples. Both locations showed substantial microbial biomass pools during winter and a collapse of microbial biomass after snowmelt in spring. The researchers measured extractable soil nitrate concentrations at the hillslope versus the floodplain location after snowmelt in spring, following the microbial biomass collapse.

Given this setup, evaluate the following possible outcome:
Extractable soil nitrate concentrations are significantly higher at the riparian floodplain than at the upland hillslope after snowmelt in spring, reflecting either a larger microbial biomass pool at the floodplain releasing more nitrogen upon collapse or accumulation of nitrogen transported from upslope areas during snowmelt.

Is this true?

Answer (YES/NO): NO